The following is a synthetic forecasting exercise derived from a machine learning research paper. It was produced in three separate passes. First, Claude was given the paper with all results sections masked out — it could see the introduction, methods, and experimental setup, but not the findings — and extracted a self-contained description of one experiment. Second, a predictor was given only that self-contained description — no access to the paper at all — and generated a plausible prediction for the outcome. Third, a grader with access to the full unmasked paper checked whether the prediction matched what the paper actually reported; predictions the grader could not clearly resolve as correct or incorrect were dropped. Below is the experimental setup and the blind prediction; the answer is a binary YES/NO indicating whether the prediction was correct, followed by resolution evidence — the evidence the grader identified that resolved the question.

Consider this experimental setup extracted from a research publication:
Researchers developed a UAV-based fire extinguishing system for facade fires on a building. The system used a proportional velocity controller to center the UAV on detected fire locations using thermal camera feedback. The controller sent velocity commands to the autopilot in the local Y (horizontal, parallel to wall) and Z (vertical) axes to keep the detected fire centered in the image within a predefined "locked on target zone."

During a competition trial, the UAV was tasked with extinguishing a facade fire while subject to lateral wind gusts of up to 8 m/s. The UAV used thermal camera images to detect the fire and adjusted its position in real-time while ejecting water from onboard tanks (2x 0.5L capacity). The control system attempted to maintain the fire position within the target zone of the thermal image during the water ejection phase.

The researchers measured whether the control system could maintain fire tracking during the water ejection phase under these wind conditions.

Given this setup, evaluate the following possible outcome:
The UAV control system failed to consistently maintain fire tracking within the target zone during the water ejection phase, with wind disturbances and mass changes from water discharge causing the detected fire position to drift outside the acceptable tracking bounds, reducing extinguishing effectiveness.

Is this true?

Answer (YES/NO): NO